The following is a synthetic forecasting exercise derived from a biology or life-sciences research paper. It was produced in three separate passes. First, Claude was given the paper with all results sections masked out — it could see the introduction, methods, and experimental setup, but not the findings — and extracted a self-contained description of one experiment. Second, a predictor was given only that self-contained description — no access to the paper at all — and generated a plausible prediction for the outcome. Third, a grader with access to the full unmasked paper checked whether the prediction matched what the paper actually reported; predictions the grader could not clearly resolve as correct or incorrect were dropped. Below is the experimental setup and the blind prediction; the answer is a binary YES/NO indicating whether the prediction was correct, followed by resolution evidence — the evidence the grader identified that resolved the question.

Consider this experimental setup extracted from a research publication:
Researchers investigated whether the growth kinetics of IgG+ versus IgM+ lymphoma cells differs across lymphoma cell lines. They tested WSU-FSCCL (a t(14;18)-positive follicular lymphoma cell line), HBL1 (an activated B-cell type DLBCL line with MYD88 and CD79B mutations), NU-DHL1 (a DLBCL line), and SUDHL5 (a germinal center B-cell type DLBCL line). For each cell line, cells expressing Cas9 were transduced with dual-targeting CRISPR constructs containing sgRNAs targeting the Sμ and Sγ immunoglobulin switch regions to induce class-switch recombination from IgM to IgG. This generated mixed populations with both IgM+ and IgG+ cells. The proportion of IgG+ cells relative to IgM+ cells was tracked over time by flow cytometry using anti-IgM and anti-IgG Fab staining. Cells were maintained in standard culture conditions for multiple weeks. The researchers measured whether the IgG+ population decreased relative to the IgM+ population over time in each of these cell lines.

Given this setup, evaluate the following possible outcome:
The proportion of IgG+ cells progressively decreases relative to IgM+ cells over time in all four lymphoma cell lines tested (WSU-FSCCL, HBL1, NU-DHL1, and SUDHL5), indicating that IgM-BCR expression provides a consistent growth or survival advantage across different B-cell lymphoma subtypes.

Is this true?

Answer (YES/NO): NO